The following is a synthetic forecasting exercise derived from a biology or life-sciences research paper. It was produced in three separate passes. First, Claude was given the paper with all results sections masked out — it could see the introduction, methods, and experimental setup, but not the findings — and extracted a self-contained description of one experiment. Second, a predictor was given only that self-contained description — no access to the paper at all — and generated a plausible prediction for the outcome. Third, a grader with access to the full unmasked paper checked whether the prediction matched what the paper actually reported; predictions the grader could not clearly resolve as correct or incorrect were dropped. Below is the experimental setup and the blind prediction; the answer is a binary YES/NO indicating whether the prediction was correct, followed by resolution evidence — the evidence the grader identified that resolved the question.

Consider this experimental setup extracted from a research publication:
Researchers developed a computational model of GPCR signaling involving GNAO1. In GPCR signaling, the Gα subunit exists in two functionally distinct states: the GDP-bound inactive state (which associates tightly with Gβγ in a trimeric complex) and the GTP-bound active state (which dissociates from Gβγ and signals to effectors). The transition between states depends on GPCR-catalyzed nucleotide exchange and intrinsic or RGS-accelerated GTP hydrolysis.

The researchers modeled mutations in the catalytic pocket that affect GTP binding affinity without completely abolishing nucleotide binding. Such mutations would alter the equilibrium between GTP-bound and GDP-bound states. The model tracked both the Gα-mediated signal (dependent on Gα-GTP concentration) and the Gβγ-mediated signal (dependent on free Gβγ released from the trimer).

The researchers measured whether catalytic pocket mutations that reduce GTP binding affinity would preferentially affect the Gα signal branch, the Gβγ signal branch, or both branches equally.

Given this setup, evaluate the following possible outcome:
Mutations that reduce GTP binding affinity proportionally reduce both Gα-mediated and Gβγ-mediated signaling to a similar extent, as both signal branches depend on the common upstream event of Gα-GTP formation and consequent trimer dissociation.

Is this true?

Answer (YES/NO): NO